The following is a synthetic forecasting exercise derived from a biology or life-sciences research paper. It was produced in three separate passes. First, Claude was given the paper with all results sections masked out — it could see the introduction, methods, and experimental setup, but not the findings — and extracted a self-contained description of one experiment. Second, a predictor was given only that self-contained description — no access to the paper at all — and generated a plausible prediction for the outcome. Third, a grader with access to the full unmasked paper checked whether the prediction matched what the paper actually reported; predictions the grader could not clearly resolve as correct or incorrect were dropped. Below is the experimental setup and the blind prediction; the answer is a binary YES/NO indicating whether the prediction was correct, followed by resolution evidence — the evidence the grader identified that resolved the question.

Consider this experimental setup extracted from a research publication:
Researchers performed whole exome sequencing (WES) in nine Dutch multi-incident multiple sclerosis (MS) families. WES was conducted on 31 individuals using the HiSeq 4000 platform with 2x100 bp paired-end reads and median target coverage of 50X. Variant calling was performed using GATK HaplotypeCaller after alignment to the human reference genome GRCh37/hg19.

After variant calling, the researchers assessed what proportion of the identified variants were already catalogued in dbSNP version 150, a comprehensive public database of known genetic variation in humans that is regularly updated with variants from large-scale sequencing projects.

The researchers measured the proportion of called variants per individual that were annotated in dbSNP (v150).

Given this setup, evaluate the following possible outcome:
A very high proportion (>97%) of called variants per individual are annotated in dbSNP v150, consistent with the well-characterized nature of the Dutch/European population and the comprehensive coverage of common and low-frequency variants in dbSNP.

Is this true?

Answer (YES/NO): NO